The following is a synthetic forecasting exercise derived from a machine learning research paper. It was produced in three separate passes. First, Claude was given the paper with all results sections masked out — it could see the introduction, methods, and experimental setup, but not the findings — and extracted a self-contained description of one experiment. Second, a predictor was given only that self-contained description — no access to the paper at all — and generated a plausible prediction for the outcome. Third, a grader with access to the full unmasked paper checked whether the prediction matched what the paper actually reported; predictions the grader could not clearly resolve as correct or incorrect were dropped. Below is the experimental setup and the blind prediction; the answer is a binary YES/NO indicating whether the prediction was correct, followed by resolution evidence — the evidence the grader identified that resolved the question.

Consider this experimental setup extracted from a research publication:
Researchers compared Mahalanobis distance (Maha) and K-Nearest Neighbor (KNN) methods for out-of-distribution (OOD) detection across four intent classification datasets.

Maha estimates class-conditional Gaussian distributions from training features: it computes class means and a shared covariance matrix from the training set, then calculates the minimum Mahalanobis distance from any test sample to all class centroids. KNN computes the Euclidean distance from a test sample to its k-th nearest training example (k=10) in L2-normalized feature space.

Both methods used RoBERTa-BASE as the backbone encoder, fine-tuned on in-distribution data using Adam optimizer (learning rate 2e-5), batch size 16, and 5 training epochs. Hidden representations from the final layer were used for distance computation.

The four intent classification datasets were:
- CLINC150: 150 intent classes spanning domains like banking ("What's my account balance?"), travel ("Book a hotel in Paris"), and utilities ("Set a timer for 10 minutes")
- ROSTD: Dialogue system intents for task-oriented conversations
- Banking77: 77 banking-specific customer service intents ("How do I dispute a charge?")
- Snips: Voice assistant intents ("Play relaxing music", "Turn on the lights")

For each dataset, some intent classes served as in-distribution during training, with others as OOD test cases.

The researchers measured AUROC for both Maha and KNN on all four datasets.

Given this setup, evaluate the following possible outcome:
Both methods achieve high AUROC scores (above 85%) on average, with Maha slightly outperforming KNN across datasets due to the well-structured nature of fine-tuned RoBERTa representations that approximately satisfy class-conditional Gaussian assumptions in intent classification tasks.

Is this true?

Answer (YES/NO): NO